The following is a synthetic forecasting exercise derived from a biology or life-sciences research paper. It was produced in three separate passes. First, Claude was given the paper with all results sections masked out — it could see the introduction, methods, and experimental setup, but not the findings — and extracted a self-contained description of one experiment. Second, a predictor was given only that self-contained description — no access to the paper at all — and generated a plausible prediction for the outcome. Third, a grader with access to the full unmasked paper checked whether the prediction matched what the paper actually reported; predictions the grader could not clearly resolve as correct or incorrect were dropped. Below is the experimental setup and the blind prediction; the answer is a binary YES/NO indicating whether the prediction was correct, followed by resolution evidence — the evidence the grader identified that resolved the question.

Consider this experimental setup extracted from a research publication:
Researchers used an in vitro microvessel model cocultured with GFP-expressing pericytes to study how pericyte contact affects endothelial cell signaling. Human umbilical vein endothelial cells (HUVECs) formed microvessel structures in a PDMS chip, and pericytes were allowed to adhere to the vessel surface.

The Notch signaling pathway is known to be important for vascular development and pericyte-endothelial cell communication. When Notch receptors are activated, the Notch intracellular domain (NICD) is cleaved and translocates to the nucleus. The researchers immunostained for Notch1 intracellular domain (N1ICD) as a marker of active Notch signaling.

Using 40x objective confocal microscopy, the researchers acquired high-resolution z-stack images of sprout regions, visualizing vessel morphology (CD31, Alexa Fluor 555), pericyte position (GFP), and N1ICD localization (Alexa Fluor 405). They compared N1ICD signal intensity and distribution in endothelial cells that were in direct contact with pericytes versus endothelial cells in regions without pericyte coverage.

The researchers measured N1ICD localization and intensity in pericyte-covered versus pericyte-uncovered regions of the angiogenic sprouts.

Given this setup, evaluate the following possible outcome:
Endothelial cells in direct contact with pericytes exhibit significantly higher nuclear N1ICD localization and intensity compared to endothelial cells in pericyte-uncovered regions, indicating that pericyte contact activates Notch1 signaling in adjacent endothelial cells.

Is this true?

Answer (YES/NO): YES